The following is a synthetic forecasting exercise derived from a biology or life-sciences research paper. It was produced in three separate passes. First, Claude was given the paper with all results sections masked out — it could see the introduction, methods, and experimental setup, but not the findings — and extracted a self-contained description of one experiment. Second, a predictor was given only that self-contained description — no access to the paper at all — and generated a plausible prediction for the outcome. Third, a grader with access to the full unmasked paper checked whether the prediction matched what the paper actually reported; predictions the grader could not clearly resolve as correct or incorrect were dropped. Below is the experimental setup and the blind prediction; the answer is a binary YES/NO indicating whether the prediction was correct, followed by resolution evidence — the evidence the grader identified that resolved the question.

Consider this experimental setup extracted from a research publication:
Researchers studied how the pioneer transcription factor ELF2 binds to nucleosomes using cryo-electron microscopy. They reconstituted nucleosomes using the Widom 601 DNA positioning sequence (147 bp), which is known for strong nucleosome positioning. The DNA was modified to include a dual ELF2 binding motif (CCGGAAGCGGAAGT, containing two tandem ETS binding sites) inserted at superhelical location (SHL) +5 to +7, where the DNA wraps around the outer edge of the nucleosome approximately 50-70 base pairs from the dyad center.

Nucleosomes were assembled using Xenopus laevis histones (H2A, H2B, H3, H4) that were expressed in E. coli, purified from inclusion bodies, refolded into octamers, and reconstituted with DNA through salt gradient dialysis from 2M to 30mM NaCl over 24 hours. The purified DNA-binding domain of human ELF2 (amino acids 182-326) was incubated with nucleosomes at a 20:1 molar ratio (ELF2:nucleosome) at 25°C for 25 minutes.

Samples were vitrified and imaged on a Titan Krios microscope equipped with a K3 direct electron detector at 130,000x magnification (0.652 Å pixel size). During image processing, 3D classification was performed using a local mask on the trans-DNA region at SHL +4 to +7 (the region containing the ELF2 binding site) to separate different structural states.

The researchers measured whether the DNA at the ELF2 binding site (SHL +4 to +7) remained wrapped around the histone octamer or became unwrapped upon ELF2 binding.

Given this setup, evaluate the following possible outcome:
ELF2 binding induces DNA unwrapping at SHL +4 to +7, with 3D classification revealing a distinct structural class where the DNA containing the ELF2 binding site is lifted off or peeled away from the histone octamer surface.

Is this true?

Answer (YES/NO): YES